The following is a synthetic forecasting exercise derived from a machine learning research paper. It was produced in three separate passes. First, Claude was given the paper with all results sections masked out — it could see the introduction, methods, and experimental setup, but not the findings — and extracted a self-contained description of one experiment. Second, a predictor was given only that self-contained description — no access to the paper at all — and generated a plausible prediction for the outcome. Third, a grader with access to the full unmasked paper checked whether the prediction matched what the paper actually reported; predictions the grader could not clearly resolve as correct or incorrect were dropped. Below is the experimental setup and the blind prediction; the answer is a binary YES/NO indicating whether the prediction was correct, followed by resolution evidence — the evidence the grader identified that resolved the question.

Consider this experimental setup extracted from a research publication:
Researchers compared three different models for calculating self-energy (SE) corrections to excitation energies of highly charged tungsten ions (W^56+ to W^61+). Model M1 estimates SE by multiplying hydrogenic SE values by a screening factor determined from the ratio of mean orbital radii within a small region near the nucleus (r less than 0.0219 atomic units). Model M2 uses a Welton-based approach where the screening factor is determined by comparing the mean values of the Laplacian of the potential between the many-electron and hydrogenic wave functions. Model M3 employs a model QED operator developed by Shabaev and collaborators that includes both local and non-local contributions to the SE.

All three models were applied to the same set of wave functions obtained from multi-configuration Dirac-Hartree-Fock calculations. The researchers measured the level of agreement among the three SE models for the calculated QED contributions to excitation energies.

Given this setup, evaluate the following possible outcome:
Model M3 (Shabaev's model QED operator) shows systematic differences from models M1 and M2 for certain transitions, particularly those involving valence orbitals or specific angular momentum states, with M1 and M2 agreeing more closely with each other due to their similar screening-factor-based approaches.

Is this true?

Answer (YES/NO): NO